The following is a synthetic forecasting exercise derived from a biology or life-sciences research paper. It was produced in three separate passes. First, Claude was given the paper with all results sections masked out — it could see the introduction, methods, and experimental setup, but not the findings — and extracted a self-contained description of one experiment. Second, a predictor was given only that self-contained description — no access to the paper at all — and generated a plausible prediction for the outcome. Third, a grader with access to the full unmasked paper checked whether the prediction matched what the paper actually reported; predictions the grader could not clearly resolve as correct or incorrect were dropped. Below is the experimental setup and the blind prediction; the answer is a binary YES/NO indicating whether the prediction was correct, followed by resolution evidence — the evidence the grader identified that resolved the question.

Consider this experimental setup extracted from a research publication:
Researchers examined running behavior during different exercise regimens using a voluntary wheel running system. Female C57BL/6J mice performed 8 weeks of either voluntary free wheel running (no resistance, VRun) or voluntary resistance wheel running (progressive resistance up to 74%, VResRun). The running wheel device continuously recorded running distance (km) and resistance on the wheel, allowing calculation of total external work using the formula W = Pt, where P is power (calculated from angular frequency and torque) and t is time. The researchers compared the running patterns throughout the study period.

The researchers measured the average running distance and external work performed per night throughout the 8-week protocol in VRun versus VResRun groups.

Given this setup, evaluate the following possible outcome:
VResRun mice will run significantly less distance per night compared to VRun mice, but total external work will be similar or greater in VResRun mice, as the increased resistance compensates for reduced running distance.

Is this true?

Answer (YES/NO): YES